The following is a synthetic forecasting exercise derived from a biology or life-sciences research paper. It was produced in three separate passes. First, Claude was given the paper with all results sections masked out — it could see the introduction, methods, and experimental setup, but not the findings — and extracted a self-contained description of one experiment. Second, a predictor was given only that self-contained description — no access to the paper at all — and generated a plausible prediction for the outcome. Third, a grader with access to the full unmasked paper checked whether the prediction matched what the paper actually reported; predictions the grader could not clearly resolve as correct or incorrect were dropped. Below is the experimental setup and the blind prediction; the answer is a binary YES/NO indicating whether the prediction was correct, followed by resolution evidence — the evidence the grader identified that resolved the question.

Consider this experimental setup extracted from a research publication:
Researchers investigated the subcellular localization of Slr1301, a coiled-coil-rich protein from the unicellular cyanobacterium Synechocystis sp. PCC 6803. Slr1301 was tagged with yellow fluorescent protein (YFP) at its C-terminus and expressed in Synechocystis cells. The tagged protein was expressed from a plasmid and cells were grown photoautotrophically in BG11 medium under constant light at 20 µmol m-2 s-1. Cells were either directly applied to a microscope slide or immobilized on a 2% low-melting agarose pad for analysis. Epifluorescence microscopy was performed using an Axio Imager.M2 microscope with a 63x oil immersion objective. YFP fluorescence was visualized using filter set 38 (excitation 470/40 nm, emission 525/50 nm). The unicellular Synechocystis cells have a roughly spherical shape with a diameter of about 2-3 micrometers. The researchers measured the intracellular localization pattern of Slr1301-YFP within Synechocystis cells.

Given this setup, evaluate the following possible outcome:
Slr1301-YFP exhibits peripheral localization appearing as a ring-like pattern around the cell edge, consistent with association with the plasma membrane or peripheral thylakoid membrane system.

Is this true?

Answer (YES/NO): NO